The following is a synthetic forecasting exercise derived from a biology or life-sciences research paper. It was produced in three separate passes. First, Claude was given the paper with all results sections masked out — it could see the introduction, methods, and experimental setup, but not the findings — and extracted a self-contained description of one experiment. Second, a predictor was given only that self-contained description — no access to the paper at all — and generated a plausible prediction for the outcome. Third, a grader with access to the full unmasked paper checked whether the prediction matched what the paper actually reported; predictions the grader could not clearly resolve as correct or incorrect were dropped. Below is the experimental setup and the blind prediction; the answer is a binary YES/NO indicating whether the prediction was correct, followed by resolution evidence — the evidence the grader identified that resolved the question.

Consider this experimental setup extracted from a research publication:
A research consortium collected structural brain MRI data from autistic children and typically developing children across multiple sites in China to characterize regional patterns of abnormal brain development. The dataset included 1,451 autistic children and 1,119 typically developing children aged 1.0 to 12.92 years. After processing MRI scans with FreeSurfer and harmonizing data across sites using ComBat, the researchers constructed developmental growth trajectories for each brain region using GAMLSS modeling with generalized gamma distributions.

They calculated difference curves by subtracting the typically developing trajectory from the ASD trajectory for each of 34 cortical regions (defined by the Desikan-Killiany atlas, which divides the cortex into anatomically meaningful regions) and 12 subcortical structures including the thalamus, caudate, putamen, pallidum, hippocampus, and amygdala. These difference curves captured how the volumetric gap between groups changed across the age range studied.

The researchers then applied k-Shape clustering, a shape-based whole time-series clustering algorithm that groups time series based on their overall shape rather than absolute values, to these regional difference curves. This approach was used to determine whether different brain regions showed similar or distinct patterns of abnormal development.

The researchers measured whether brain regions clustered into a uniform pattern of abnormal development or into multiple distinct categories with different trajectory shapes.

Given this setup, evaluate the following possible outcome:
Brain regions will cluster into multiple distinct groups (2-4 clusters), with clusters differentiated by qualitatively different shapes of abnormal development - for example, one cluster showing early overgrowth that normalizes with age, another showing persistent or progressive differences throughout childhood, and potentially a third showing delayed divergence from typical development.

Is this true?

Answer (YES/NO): YES